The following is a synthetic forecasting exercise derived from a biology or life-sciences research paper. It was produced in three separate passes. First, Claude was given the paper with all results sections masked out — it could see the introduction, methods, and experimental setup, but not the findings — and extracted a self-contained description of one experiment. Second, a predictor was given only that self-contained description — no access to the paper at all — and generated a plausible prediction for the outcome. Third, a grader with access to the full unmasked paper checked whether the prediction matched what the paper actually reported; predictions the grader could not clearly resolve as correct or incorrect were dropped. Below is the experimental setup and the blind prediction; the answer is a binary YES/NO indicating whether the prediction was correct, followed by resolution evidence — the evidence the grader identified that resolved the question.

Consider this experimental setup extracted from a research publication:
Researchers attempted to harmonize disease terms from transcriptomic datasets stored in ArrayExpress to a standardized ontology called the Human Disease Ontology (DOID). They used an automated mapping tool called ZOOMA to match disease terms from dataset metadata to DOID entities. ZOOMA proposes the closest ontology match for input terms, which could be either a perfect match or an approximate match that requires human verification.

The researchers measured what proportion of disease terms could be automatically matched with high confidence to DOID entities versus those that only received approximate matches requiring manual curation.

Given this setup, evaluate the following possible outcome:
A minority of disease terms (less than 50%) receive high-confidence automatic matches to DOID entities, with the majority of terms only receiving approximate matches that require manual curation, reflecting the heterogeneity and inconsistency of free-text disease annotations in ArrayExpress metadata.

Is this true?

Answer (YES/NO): YES